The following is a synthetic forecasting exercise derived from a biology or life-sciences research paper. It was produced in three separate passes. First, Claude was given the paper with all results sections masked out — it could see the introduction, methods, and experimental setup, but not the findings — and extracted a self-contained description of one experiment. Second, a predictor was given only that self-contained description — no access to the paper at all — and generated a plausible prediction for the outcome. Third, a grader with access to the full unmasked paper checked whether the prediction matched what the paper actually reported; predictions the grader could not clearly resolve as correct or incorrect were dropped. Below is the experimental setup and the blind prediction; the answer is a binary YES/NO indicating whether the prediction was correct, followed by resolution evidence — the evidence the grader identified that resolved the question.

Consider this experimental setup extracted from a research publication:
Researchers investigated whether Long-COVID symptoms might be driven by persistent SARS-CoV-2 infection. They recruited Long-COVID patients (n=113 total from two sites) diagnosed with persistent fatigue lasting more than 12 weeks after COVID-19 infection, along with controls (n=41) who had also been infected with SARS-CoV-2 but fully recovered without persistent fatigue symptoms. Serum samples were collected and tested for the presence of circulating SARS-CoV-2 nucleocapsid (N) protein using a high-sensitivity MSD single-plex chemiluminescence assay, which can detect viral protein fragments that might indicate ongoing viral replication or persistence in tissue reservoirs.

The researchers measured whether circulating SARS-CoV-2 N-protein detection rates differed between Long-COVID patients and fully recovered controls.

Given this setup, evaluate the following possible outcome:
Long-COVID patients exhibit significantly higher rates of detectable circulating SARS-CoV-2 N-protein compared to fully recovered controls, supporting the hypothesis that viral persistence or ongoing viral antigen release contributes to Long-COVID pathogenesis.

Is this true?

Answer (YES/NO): NO